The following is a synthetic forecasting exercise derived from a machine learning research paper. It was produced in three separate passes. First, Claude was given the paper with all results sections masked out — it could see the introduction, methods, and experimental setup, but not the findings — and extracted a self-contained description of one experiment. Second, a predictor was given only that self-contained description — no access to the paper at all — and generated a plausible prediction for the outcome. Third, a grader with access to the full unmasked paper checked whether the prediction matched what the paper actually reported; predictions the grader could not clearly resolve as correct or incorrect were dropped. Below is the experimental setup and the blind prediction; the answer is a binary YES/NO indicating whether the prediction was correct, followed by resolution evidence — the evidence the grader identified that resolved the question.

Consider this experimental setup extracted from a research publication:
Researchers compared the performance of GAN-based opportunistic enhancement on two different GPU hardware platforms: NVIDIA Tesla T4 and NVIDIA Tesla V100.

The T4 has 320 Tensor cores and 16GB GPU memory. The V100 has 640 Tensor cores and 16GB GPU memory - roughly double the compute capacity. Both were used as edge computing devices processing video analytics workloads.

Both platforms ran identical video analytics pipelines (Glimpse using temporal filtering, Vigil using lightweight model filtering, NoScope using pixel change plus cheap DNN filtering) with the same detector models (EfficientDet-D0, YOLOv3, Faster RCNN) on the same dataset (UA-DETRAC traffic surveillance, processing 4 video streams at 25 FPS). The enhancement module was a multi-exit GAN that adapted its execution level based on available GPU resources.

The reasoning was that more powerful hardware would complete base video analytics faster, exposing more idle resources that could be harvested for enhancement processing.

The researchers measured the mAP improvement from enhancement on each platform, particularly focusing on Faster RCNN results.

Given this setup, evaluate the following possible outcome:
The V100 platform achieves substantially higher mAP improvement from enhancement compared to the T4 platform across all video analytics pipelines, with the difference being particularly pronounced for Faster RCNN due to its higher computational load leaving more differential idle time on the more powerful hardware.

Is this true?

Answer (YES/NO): YES